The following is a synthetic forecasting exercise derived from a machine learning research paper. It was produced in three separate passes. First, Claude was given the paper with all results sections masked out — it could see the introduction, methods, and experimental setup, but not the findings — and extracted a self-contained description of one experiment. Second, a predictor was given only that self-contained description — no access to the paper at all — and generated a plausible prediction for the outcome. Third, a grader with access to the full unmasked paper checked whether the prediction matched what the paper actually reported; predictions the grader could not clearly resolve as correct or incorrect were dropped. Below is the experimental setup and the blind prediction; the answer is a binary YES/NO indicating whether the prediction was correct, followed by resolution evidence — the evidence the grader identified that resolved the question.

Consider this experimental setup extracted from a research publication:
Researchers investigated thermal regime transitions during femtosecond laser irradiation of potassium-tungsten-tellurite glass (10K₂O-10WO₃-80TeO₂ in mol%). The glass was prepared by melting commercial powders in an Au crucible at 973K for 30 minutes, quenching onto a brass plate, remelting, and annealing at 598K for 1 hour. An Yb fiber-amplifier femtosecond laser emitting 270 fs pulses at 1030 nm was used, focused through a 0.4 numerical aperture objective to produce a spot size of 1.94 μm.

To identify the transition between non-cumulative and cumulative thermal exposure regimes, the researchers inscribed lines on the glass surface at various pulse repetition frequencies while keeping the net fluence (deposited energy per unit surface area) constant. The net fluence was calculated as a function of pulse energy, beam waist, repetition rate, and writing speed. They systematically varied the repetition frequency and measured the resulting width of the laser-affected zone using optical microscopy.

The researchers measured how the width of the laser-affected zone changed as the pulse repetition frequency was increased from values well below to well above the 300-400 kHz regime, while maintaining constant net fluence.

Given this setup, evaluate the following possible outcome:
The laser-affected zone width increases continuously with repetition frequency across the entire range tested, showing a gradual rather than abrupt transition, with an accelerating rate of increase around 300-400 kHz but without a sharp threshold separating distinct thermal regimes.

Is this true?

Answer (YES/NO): NO